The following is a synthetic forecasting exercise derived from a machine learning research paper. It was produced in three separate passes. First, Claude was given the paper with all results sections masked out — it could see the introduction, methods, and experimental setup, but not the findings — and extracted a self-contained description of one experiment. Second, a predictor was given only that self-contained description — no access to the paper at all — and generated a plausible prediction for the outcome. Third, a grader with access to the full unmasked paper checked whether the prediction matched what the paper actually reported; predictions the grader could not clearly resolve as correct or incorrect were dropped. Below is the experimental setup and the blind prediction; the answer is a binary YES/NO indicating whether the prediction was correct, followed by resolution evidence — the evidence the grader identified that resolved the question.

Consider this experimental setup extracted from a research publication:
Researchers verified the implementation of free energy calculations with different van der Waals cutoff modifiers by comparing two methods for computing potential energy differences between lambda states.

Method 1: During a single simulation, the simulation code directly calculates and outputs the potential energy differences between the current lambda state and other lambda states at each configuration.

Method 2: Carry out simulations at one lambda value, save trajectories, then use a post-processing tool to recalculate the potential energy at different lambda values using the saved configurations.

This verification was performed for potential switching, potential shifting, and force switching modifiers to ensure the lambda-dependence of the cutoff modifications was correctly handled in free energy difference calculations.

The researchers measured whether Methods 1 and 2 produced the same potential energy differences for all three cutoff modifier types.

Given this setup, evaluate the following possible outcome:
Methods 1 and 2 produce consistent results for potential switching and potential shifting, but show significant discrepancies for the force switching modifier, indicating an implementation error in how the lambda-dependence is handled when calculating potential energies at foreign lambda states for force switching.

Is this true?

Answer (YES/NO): NO